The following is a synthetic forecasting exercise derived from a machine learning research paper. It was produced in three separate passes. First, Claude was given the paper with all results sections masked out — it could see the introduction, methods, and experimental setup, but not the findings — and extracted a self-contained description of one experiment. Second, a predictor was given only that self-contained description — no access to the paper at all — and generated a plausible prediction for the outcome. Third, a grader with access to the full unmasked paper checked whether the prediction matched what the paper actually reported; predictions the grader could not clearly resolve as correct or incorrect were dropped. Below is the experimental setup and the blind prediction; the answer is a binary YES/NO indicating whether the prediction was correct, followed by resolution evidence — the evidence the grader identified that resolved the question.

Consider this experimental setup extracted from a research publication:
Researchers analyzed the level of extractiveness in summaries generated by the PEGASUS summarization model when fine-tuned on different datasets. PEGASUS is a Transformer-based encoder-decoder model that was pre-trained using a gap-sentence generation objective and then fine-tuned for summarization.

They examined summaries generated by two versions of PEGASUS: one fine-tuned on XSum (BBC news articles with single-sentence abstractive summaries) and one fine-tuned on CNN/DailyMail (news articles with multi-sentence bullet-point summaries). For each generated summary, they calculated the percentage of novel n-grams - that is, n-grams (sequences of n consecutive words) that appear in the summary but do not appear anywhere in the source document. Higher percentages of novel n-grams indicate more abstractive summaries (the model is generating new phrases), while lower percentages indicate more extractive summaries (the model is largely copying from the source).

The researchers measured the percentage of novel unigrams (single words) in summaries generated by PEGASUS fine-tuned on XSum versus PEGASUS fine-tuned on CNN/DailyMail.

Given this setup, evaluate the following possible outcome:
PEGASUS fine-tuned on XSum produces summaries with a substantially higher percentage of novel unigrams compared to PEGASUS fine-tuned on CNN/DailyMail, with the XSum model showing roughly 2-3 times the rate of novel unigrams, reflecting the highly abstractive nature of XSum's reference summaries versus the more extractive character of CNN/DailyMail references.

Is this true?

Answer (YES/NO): NO